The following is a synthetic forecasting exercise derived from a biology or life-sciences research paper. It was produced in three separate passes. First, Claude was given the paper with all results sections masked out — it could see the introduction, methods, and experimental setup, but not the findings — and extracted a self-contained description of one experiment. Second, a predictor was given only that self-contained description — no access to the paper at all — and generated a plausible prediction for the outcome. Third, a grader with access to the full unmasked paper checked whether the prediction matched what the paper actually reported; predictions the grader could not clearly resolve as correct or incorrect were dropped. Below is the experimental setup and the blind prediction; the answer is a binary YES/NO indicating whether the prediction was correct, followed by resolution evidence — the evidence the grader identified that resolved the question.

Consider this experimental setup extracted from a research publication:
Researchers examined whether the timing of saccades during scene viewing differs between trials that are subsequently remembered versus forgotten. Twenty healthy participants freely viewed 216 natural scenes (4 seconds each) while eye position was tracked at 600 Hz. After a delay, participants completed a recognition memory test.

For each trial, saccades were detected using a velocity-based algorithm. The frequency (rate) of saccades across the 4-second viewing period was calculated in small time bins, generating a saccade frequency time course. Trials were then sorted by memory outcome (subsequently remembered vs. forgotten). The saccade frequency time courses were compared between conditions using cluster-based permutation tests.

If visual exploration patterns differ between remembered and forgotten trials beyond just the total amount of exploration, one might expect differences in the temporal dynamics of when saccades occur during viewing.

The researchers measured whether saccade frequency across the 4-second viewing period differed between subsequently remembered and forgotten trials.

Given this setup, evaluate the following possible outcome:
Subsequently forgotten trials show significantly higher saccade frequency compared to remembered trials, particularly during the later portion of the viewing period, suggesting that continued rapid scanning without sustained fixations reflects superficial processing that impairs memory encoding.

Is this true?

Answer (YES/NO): NO